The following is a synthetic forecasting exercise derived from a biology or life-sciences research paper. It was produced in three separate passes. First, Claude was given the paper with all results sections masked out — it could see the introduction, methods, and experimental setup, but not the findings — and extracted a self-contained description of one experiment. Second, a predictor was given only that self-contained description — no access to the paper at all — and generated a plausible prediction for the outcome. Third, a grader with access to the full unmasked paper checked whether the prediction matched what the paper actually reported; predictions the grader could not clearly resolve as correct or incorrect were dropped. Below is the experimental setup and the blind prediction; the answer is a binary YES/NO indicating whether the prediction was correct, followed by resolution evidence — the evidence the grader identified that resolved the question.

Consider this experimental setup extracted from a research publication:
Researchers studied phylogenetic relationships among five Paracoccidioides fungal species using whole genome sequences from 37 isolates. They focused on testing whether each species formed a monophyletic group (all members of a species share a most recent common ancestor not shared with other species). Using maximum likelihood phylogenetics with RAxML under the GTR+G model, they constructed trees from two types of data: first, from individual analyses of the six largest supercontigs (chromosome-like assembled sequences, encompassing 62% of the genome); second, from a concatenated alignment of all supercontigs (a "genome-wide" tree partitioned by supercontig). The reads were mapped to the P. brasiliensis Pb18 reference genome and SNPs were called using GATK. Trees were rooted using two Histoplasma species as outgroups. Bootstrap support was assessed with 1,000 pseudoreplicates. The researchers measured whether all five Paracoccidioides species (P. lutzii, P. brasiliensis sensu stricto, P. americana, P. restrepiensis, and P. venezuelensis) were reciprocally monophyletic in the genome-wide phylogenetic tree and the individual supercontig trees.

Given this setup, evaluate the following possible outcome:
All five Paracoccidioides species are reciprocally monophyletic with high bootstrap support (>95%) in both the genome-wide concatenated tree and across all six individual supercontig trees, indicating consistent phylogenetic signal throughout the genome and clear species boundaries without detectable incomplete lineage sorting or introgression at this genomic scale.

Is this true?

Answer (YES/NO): YES